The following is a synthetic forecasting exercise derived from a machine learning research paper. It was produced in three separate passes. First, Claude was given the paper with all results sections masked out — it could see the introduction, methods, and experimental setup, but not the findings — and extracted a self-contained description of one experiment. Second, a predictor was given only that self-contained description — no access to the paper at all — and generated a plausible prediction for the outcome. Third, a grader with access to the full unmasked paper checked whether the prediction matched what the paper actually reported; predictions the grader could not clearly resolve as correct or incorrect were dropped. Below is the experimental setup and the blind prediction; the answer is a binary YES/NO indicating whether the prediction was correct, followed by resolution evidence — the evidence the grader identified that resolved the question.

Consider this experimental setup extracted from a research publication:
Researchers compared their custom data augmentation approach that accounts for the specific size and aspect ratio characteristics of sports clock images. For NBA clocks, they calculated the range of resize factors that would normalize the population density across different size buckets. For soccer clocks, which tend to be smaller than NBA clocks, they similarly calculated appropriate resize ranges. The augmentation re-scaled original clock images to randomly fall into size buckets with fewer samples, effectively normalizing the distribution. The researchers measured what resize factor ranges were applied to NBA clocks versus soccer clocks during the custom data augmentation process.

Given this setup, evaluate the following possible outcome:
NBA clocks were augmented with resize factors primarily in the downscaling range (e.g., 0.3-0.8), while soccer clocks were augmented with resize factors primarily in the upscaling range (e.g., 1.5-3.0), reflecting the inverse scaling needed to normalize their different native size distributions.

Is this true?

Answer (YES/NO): NO